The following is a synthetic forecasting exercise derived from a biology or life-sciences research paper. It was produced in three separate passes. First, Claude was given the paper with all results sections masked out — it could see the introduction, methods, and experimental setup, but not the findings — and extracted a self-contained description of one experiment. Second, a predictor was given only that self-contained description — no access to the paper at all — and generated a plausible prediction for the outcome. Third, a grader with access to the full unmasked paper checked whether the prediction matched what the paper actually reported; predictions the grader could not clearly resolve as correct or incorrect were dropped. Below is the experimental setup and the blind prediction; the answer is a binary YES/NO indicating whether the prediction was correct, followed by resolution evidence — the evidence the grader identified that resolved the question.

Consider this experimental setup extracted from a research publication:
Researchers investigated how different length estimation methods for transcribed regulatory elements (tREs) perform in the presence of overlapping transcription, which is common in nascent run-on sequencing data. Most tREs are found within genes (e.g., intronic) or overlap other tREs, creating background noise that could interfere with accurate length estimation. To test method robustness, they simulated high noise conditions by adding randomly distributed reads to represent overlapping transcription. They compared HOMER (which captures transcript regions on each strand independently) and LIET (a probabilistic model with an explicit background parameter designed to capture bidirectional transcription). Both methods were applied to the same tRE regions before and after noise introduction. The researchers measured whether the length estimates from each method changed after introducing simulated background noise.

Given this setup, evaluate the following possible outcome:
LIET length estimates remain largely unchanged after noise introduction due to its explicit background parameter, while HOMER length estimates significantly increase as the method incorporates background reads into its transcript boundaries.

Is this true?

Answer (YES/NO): YES